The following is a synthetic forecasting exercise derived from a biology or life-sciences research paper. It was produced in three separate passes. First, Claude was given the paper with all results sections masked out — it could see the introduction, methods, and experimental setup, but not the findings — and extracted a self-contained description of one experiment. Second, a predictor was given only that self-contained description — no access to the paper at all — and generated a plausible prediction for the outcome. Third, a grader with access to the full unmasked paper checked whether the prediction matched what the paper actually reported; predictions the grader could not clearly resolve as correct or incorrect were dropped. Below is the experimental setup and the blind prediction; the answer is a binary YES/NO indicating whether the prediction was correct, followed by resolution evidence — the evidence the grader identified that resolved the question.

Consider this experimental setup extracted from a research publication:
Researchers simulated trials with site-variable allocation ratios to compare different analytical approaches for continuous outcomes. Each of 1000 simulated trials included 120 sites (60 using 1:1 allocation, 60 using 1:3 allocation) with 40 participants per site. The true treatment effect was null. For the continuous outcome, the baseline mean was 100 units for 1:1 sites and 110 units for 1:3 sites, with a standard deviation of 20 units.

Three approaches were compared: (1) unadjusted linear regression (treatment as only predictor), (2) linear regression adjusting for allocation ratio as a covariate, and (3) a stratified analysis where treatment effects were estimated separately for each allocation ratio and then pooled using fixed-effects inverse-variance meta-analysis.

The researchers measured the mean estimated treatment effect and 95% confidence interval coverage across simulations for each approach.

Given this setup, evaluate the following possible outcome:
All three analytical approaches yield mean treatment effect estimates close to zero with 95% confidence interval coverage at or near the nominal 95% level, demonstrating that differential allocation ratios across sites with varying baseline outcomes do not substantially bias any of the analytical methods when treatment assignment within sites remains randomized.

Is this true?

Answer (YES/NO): NO